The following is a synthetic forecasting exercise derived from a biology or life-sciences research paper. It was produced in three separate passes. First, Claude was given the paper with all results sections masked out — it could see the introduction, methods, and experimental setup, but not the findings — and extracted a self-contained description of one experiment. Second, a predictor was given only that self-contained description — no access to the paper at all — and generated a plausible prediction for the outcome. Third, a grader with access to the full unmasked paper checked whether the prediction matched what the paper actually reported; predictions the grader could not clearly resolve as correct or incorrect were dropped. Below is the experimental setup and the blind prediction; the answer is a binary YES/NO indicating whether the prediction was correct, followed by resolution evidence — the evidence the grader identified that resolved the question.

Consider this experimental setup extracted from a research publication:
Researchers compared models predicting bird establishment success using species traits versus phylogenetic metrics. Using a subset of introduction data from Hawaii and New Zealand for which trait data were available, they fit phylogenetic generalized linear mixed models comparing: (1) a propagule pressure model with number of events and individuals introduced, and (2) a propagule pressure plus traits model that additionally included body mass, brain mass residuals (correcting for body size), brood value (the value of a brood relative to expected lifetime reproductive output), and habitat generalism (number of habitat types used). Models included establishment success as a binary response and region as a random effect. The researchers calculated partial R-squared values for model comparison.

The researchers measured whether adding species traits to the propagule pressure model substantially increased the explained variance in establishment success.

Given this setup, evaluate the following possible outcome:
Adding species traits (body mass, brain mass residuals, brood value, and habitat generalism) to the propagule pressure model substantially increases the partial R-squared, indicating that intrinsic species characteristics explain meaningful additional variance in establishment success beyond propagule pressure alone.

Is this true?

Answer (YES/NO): YES